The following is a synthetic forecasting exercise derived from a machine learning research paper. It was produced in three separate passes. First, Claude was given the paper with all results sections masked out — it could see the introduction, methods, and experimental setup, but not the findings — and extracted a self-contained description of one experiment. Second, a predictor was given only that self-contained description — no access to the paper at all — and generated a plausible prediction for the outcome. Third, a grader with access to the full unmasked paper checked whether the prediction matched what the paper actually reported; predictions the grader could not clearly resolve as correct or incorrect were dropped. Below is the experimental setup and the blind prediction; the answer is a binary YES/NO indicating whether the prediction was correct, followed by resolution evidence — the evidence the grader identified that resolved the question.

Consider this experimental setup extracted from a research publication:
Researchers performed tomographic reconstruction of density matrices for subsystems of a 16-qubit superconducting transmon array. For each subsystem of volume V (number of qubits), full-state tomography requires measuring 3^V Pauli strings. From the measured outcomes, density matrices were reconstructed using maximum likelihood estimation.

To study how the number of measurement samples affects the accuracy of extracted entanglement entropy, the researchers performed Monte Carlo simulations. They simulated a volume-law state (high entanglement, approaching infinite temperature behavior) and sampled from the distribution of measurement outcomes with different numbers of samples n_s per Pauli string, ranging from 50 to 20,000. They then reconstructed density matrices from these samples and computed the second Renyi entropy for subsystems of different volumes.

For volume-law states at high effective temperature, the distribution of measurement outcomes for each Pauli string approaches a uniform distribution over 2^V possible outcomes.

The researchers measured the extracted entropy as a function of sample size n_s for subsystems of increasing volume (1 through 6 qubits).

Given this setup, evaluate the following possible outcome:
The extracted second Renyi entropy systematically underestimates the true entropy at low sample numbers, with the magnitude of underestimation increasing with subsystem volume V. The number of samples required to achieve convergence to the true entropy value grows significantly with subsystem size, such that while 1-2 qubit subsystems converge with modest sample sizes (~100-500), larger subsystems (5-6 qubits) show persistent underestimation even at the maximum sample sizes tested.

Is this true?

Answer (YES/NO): NO